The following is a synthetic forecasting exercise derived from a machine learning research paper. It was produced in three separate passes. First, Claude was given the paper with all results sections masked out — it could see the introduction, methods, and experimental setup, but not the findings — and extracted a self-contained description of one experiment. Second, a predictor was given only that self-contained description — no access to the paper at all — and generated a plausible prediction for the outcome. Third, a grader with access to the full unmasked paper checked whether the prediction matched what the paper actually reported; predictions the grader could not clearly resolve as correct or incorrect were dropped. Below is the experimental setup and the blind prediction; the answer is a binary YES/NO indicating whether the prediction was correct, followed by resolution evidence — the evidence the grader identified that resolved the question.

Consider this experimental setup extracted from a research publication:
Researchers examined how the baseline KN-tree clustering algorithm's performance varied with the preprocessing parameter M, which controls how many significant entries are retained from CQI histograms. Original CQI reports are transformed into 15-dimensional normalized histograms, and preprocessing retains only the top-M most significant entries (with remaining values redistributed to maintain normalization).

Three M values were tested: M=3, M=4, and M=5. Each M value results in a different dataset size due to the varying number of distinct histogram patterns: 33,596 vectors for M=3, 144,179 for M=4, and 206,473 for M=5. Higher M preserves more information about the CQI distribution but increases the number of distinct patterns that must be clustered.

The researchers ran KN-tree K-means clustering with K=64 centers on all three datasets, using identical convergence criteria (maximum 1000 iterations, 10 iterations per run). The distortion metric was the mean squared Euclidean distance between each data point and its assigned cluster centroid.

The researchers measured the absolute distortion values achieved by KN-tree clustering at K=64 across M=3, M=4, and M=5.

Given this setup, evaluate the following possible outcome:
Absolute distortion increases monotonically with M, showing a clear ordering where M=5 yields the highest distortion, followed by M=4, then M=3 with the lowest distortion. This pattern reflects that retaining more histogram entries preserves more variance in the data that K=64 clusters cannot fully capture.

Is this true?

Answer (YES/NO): NO